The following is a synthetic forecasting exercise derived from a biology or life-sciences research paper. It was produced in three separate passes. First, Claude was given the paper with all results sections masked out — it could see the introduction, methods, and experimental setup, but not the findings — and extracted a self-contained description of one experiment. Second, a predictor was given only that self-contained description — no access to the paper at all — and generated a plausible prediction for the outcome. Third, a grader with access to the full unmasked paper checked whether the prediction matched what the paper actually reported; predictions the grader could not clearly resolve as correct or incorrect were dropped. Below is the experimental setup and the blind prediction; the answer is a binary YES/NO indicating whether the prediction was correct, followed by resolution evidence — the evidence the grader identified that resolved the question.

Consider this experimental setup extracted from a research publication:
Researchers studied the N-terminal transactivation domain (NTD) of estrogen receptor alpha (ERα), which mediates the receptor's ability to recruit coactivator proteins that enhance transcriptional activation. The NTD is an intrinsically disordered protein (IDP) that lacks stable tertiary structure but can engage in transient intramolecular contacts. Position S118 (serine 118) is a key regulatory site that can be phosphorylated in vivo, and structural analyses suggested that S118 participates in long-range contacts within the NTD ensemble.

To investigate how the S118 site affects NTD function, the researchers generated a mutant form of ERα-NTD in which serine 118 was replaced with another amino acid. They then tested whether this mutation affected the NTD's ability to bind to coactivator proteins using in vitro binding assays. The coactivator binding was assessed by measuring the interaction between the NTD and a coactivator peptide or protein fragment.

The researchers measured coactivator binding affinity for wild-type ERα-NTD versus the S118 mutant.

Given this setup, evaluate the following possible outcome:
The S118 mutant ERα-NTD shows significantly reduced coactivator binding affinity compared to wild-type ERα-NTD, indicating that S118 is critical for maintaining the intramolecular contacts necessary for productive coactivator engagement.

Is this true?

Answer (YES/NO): NO